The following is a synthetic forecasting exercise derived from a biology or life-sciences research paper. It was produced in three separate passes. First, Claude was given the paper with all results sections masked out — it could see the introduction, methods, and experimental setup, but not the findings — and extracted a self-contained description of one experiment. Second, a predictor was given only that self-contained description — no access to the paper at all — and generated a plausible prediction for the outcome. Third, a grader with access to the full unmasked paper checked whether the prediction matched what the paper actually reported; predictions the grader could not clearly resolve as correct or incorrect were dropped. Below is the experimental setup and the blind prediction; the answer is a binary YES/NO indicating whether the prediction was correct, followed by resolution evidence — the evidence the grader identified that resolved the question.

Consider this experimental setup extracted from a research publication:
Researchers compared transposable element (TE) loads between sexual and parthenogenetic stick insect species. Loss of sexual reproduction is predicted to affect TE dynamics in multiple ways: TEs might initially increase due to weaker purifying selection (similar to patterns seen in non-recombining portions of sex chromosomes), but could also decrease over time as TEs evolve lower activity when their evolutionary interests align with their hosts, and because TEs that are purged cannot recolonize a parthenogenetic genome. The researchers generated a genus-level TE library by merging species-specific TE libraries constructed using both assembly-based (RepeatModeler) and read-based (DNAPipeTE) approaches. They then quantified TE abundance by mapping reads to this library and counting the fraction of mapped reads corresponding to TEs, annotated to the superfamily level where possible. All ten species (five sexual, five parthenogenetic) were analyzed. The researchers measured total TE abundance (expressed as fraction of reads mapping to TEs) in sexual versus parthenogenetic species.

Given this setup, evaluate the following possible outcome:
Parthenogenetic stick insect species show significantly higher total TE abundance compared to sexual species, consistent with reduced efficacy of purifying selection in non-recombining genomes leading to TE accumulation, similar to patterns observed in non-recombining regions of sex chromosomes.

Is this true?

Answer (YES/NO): NO